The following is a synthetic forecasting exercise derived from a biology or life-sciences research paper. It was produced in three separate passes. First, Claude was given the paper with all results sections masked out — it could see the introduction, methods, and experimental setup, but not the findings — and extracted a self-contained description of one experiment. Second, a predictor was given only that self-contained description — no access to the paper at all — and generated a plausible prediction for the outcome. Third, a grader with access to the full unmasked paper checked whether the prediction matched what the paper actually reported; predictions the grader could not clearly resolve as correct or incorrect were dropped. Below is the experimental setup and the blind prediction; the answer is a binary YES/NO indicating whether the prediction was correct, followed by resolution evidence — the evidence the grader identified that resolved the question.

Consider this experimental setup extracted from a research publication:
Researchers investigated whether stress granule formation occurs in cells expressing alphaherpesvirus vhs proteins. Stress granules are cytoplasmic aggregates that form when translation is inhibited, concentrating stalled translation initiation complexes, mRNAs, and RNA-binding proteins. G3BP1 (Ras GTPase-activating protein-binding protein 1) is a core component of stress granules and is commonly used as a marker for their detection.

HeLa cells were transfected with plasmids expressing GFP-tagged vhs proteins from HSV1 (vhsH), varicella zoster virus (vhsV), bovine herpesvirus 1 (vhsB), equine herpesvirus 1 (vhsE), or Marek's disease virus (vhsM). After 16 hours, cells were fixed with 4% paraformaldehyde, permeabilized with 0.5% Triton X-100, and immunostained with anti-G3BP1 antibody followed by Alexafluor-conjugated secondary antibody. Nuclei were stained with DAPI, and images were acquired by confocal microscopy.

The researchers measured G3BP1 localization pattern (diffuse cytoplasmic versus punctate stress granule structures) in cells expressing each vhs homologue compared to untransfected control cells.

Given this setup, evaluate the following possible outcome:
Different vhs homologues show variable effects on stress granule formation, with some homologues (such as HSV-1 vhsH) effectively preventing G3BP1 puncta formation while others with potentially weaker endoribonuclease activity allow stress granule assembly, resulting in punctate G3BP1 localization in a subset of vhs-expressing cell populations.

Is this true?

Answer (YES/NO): YES